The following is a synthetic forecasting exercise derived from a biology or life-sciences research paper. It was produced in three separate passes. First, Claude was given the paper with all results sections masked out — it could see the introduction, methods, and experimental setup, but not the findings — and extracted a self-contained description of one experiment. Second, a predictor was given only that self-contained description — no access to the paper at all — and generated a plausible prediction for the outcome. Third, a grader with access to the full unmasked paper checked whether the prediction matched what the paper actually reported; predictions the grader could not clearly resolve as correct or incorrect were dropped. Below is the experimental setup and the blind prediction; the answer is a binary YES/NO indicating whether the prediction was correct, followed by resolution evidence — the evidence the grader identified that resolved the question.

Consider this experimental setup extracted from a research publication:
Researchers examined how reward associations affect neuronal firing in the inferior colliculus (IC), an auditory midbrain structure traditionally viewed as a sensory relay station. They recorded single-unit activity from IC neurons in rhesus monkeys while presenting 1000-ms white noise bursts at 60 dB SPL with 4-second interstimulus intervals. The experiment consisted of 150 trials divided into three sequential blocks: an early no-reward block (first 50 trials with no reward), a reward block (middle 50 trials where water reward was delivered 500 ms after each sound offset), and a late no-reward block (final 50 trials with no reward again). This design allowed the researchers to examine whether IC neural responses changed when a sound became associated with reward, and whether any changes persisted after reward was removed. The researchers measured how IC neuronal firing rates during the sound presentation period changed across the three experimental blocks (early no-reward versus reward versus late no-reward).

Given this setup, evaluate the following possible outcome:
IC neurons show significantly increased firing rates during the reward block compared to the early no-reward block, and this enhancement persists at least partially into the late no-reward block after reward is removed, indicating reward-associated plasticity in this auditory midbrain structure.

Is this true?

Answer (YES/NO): NO